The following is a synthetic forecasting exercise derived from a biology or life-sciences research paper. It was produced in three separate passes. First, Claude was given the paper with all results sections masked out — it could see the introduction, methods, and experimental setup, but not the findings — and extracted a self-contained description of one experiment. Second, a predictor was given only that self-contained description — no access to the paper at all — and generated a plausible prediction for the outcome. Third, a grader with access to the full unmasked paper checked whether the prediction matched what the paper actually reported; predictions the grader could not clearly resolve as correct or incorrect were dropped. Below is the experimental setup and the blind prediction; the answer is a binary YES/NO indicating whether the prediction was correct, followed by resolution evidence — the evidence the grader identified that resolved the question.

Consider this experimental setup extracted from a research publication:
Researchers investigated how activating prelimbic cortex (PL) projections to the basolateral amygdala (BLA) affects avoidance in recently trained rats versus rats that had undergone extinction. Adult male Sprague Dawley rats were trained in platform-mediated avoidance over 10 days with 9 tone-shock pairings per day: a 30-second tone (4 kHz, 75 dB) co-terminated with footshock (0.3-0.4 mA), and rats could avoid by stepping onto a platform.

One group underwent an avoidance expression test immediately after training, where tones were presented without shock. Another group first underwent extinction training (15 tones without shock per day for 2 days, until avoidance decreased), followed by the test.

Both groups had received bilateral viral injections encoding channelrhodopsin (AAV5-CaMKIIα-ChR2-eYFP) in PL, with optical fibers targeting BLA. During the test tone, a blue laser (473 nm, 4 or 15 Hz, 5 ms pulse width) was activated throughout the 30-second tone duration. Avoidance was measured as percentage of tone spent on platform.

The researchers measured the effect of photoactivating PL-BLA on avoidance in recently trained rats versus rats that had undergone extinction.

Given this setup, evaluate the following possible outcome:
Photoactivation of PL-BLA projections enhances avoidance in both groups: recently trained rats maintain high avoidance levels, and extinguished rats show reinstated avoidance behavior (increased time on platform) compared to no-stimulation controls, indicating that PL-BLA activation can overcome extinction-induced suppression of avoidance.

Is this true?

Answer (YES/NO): YES